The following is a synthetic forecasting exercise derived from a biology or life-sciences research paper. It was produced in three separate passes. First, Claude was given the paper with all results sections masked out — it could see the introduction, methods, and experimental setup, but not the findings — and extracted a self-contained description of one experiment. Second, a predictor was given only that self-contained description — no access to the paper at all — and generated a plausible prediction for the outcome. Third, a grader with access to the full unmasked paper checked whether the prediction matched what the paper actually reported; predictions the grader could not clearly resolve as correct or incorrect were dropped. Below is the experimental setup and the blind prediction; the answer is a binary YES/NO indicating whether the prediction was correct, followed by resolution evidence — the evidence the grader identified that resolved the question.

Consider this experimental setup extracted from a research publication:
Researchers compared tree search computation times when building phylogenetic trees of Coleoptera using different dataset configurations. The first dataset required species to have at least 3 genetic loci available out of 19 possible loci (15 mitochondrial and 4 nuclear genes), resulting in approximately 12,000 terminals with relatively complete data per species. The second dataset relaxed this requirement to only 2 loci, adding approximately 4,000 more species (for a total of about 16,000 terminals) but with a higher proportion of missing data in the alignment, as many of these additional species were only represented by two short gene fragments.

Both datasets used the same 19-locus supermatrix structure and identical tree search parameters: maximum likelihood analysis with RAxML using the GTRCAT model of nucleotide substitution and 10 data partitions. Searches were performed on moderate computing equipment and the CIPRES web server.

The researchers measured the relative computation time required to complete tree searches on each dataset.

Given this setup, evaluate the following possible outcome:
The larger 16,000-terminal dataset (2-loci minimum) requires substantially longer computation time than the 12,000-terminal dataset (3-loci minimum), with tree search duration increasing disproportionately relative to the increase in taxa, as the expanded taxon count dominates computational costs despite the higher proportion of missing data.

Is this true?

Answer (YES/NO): NO